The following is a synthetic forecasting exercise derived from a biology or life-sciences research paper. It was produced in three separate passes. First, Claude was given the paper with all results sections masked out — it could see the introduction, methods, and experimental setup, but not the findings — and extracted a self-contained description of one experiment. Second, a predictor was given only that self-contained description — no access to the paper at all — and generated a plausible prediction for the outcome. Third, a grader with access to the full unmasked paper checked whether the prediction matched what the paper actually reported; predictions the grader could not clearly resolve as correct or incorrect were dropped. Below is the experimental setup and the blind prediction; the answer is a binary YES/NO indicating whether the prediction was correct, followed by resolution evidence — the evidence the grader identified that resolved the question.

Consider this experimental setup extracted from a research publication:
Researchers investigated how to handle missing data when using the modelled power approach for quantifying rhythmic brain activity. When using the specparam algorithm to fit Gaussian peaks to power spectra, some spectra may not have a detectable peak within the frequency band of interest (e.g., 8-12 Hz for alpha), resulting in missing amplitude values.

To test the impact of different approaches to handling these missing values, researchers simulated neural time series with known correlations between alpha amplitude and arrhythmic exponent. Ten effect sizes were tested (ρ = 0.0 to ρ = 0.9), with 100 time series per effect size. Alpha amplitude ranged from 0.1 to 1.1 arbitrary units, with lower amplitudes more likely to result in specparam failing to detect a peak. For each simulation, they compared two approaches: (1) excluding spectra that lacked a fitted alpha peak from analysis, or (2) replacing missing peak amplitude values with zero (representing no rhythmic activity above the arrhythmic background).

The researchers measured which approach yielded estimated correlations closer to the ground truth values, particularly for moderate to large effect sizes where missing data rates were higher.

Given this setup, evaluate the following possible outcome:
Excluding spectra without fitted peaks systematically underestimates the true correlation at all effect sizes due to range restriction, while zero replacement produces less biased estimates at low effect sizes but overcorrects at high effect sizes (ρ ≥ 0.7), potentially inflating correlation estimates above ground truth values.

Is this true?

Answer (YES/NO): NO